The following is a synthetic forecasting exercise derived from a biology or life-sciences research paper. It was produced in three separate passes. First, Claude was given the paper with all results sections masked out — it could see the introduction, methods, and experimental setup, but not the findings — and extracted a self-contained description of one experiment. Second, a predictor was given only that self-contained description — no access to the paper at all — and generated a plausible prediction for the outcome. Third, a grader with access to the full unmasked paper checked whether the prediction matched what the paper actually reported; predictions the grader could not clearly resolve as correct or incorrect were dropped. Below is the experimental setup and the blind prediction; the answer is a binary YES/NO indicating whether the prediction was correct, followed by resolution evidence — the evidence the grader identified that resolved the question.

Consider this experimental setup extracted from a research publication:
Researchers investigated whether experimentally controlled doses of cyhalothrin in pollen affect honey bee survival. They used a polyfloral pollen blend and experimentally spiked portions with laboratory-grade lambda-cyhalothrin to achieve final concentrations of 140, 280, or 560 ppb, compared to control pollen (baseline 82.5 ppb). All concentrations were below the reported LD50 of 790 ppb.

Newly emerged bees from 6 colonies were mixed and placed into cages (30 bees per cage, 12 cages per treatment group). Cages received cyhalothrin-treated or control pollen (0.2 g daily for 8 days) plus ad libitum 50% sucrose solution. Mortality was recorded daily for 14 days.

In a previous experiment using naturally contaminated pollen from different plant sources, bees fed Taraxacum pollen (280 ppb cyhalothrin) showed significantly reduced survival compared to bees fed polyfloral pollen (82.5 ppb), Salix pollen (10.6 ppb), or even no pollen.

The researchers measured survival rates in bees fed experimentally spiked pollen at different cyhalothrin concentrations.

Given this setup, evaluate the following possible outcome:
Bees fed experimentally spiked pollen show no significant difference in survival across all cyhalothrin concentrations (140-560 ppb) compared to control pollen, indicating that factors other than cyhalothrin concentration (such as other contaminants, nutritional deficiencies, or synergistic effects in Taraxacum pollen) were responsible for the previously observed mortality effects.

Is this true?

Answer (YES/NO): YES